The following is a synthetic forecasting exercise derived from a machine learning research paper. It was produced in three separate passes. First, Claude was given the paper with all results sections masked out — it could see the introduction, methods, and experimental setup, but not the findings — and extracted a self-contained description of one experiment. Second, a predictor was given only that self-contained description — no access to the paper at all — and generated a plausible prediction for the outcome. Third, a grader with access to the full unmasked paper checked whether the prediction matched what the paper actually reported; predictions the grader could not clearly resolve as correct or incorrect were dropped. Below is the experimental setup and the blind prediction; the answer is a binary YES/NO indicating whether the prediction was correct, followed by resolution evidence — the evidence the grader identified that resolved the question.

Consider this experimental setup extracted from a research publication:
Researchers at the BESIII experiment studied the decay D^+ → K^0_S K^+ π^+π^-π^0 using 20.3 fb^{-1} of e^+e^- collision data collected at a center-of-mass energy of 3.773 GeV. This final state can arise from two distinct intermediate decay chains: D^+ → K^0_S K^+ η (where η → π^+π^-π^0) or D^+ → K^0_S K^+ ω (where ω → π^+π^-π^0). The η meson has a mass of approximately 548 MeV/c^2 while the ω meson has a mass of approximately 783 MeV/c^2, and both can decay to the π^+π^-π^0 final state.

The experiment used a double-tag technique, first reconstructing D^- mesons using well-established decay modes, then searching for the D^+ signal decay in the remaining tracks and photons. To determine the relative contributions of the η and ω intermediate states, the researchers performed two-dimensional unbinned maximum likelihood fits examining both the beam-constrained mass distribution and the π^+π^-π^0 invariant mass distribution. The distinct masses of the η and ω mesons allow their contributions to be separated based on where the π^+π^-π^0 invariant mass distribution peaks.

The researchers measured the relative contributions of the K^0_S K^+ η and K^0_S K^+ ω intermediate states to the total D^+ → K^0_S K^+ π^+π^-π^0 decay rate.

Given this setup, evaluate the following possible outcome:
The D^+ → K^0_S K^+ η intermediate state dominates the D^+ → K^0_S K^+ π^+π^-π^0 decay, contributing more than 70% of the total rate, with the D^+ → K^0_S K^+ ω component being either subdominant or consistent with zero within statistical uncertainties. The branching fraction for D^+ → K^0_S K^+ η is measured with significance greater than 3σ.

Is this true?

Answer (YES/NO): NO